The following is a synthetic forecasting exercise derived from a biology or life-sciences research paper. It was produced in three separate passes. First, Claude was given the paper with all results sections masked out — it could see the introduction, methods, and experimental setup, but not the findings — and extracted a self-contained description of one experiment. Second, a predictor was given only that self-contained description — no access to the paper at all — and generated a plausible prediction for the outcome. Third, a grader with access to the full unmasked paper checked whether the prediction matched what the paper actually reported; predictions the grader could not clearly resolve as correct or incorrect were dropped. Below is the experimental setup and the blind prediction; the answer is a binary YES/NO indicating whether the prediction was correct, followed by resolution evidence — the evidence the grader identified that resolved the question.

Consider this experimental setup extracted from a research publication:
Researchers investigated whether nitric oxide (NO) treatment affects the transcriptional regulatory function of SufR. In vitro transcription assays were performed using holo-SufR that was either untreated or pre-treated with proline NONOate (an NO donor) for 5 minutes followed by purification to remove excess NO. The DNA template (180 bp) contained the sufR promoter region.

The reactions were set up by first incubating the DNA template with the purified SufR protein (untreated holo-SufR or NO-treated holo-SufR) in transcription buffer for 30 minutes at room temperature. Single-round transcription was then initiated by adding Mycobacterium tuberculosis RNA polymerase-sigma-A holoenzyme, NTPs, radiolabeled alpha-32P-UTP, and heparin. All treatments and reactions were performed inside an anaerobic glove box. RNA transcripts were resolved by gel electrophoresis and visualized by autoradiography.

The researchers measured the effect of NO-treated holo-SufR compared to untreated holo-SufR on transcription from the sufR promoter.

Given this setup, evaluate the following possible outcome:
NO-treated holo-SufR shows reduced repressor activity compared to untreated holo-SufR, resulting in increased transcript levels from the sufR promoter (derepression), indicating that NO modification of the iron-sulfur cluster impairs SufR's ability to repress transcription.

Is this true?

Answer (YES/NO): YES